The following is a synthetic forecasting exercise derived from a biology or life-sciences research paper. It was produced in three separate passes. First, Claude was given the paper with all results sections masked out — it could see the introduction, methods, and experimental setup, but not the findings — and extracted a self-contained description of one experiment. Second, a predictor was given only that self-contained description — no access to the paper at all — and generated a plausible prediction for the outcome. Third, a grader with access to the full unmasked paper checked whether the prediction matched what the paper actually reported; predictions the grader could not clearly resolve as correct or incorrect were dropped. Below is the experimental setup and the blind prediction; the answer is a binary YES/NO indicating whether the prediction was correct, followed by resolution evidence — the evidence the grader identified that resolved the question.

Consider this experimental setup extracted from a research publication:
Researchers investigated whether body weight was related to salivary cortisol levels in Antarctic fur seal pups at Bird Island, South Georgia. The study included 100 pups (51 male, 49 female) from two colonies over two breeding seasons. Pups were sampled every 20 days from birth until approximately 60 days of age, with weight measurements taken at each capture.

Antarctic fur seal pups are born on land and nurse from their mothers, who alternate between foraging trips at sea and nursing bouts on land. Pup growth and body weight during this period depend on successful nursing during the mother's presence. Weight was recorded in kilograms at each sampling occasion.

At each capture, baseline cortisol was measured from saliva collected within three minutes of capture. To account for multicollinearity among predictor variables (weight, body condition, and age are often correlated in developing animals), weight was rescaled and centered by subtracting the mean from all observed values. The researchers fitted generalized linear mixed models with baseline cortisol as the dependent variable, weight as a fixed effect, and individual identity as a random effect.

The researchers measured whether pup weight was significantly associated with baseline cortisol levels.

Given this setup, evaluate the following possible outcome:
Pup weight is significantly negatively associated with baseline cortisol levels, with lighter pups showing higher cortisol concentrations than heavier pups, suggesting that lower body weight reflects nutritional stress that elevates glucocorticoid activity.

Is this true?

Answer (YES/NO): YES